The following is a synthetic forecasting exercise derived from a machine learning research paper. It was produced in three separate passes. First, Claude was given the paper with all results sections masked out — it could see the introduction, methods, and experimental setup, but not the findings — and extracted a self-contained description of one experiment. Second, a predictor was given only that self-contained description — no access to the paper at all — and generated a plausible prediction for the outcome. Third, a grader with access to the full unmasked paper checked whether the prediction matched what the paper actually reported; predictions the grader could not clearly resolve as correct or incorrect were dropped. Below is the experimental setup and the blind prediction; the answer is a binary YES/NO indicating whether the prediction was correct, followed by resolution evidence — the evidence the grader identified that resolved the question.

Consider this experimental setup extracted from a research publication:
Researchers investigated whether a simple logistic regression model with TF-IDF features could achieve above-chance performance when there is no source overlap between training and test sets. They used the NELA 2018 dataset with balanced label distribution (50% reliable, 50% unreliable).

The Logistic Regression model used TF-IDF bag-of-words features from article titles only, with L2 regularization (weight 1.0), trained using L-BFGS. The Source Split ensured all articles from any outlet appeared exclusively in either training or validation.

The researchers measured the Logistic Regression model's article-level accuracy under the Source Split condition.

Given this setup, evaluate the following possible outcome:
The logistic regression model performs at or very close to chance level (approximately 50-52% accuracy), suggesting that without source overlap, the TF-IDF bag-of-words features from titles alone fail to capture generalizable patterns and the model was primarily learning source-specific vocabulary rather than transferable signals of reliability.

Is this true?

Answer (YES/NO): NO